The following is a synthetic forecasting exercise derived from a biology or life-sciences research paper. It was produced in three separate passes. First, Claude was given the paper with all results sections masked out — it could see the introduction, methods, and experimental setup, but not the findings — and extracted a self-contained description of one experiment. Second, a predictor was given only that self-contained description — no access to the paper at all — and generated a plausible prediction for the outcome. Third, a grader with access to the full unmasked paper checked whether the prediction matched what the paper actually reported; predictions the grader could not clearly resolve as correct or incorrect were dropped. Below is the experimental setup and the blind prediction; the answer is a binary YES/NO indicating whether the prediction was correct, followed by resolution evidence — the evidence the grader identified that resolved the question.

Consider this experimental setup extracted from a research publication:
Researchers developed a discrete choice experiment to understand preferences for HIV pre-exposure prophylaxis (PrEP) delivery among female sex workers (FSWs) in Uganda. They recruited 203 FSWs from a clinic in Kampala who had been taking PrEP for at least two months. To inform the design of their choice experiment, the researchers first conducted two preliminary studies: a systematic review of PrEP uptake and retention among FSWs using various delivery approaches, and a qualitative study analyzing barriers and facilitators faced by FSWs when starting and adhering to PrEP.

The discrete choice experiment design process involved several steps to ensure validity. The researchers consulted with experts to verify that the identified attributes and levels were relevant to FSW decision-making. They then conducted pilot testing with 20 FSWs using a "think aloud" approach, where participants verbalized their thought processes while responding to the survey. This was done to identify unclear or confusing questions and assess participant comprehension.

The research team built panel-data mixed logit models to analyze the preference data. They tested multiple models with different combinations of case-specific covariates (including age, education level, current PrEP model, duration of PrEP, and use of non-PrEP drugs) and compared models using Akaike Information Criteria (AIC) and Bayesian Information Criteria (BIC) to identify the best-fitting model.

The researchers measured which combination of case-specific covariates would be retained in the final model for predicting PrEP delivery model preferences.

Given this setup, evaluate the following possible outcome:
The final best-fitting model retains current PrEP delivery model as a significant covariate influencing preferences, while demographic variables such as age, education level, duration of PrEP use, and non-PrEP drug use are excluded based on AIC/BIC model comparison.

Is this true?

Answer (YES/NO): NO